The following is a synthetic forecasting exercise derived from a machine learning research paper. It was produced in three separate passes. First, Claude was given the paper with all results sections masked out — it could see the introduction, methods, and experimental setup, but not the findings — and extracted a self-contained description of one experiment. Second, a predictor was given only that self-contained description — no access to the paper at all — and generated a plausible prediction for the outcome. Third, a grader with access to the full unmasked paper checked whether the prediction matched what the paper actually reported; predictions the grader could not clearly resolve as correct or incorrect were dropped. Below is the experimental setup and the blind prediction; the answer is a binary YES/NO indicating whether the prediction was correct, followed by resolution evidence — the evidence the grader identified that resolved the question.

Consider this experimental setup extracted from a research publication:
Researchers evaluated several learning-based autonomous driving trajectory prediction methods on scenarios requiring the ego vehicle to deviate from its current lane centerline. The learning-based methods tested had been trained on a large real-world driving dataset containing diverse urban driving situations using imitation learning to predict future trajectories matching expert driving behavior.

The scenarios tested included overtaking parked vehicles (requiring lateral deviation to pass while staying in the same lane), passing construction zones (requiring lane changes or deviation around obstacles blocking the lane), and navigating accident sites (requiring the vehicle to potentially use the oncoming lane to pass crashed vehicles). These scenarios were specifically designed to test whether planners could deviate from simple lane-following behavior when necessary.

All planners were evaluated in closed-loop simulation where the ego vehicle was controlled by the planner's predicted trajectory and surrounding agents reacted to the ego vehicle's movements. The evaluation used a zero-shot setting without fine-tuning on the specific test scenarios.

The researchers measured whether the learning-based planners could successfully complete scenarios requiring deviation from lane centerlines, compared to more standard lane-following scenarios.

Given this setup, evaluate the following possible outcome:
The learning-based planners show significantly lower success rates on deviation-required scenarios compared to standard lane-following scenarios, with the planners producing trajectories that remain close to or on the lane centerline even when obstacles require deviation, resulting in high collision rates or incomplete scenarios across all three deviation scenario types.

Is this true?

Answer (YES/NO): NO